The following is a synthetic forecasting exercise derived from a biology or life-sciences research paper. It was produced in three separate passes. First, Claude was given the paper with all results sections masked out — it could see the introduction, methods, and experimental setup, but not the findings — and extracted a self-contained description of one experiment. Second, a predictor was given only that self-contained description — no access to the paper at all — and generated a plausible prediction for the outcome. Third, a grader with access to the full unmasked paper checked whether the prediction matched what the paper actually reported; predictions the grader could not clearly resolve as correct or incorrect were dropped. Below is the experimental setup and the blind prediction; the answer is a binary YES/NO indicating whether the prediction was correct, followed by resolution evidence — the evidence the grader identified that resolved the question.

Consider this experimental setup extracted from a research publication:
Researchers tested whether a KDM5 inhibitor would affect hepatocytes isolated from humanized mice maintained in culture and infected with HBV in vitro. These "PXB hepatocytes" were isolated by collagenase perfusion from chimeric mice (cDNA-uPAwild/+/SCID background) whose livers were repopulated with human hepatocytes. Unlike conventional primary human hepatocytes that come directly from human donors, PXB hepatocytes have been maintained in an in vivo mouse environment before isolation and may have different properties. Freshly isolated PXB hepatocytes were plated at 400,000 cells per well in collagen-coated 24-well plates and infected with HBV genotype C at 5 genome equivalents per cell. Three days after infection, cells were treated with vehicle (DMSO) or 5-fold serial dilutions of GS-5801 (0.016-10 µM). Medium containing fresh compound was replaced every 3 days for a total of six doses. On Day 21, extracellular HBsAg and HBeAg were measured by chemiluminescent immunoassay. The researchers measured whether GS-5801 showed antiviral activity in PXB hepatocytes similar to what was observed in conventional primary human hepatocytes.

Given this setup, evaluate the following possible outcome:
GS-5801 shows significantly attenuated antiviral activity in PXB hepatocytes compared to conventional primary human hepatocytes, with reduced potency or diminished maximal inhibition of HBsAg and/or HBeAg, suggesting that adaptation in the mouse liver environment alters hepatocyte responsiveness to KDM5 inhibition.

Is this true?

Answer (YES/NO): NO